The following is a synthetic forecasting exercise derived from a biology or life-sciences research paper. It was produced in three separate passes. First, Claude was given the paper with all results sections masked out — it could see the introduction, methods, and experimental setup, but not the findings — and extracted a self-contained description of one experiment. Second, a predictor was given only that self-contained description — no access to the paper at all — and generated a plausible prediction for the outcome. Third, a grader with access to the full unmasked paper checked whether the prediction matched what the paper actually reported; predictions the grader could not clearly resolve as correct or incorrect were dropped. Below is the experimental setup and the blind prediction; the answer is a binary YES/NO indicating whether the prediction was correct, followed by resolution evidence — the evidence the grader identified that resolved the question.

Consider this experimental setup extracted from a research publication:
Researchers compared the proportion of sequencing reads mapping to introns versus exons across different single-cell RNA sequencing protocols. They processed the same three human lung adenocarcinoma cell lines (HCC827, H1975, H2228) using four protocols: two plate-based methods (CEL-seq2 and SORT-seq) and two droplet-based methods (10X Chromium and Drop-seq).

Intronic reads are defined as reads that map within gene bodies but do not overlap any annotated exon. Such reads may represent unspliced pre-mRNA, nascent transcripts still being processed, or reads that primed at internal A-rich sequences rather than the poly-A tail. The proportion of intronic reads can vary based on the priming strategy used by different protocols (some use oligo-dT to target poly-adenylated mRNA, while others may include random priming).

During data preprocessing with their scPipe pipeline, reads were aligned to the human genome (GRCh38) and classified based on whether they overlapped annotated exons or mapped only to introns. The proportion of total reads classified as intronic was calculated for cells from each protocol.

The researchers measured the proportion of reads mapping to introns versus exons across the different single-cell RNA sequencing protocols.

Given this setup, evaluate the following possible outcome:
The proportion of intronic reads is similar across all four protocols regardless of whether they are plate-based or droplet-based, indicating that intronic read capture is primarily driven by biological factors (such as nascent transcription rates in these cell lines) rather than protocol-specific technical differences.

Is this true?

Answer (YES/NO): NO